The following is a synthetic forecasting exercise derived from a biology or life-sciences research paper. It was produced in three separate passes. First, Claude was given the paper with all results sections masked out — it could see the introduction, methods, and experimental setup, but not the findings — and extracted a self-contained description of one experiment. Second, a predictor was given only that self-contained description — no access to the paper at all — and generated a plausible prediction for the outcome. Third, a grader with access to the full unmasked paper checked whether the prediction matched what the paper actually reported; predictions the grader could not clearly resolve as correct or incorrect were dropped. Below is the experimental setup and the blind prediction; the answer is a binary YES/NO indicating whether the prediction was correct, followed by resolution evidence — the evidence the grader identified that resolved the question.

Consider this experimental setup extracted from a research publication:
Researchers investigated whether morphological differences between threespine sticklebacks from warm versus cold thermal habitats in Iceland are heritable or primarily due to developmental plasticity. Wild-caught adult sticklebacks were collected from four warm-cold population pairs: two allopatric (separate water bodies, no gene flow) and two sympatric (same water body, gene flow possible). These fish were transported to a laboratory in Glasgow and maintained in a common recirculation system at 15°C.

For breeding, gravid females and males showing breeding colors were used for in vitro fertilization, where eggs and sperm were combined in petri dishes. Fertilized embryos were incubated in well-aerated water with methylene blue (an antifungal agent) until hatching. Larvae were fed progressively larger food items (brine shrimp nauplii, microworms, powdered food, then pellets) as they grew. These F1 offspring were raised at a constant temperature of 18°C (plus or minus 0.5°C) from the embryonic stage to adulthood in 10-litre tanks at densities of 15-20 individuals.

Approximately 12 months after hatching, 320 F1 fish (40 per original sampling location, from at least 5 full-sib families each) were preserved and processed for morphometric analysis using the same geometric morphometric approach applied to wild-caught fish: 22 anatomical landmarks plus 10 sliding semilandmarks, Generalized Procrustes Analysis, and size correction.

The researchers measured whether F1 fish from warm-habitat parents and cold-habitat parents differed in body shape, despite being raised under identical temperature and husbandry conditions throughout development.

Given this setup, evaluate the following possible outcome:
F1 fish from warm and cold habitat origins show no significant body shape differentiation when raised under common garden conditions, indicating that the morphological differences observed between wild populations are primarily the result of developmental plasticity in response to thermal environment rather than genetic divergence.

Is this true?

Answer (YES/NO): NO